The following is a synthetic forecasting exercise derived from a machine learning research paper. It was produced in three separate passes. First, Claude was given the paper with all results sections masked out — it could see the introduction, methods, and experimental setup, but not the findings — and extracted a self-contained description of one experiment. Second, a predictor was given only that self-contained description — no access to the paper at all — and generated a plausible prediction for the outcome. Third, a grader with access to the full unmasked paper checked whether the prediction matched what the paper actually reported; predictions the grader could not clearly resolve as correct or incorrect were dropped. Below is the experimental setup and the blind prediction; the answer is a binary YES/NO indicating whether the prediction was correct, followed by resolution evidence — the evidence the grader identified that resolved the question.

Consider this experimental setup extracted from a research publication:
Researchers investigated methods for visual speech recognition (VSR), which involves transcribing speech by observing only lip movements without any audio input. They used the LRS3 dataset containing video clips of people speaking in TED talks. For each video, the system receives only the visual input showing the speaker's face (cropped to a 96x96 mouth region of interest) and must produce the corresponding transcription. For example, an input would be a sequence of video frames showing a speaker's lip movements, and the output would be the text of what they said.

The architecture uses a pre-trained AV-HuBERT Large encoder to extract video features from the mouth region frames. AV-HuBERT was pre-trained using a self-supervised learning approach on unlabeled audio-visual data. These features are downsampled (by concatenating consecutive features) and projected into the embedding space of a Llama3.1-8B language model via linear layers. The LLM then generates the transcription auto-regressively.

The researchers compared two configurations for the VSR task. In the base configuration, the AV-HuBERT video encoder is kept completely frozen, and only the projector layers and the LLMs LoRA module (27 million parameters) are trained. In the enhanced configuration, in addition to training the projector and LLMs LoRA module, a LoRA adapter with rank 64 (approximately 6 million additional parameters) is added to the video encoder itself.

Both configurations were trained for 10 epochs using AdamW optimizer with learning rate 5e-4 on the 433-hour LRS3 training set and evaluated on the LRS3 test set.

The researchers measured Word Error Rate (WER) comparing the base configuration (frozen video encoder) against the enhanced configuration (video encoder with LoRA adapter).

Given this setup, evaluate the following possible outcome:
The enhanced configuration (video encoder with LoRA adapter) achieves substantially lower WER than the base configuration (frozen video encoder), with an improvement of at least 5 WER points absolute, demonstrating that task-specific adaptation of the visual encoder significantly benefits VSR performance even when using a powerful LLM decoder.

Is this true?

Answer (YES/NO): NO